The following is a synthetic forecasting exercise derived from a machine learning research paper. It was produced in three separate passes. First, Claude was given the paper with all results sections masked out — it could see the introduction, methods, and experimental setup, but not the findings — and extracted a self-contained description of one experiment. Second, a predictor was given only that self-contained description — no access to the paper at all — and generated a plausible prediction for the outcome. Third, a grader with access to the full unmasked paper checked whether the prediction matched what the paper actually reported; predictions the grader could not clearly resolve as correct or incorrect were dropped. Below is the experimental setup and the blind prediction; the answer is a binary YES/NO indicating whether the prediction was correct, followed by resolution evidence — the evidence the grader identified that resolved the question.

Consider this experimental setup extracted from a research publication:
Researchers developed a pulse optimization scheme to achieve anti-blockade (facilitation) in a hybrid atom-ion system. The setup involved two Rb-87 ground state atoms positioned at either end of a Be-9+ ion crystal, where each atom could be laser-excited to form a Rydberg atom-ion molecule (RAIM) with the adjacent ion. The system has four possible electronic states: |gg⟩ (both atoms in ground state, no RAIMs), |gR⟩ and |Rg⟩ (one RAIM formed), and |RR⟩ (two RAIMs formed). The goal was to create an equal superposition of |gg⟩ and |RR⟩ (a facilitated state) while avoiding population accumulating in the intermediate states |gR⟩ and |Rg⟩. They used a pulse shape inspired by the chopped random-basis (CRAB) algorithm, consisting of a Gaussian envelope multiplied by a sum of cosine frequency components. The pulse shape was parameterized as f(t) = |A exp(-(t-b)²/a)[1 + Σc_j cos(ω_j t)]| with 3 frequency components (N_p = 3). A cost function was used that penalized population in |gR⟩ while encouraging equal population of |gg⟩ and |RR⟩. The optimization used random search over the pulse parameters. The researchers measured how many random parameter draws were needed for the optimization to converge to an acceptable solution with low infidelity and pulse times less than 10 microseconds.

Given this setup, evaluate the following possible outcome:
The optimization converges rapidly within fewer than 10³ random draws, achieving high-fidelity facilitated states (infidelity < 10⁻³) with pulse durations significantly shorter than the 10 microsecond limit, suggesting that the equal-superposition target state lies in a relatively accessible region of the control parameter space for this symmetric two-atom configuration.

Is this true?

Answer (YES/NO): NO